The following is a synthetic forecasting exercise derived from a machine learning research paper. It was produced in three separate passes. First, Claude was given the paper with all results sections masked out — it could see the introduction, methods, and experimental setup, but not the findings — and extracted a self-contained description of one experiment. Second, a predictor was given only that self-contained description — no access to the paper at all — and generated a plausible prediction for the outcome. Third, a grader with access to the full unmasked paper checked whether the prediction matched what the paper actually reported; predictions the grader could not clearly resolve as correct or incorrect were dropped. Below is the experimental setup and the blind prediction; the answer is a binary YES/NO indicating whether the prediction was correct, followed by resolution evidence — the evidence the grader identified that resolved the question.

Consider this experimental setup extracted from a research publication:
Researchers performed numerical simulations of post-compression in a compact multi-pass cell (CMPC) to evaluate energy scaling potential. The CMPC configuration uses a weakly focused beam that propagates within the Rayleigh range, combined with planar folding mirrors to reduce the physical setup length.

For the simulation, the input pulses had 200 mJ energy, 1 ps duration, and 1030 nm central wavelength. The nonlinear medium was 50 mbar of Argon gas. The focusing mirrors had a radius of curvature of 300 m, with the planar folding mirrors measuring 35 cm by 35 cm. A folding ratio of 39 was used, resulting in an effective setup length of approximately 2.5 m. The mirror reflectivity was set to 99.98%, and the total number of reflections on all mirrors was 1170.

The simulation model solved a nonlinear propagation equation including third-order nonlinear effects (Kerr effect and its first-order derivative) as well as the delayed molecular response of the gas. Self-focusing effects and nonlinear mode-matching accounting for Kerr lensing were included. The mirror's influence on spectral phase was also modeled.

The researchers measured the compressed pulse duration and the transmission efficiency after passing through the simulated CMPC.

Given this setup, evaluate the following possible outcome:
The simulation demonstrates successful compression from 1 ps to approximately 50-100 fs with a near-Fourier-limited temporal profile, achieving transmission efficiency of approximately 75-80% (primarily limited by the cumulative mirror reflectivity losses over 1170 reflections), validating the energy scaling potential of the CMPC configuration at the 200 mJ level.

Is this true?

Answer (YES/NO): YES